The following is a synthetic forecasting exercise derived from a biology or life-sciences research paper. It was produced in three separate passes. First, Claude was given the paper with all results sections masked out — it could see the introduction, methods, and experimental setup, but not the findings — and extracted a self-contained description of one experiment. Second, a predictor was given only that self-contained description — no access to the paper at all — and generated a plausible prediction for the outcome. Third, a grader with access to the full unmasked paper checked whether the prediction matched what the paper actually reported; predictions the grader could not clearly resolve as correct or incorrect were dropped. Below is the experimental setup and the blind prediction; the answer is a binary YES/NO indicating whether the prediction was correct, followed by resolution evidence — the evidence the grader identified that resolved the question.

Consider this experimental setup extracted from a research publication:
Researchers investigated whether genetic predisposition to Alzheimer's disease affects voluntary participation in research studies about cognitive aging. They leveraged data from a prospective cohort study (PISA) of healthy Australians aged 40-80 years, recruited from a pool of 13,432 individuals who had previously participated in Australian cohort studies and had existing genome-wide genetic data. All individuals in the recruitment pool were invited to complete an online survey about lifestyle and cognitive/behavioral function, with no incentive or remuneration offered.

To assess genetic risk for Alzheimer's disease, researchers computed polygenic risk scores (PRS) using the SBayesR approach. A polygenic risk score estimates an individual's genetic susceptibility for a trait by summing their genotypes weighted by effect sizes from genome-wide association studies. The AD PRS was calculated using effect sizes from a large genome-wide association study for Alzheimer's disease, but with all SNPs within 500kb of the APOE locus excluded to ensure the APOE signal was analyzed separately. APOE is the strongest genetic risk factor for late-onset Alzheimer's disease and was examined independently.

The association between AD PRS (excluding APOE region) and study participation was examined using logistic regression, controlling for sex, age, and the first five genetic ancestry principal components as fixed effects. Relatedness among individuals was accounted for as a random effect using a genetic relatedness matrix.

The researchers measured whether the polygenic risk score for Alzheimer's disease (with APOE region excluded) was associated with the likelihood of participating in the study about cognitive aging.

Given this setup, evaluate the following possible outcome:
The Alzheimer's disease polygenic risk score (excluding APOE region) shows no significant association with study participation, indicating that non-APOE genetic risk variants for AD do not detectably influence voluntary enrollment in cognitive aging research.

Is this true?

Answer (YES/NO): YES